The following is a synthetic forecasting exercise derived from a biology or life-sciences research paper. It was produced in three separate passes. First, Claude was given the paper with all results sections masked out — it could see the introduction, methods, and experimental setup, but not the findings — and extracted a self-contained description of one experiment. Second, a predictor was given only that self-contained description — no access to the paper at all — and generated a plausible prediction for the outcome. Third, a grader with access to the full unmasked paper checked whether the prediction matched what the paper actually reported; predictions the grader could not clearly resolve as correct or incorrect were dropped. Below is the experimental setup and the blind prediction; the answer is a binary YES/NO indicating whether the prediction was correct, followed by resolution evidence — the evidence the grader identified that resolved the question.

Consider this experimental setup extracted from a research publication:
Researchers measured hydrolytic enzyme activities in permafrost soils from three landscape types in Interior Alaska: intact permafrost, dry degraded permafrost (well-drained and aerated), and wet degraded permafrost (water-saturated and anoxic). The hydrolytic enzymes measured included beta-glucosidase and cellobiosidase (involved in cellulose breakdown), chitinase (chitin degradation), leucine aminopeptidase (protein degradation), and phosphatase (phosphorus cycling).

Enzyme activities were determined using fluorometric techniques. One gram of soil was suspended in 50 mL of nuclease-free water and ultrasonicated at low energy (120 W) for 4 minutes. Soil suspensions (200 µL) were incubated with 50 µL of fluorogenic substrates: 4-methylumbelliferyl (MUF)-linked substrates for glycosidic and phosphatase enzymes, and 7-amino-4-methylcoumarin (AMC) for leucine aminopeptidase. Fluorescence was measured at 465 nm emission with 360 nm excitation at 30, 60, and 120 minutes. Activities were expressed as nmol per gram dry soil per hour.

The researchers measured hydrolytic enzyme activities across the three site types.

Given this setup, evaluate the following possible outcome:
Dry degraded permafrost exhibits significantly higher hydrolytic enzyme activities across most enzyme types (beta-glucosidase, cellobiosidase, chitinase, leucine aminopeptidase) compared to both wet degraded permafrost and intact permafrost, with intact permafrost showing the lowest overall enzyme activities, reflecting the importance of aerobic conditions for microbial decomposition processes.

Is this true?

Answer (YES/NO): NO